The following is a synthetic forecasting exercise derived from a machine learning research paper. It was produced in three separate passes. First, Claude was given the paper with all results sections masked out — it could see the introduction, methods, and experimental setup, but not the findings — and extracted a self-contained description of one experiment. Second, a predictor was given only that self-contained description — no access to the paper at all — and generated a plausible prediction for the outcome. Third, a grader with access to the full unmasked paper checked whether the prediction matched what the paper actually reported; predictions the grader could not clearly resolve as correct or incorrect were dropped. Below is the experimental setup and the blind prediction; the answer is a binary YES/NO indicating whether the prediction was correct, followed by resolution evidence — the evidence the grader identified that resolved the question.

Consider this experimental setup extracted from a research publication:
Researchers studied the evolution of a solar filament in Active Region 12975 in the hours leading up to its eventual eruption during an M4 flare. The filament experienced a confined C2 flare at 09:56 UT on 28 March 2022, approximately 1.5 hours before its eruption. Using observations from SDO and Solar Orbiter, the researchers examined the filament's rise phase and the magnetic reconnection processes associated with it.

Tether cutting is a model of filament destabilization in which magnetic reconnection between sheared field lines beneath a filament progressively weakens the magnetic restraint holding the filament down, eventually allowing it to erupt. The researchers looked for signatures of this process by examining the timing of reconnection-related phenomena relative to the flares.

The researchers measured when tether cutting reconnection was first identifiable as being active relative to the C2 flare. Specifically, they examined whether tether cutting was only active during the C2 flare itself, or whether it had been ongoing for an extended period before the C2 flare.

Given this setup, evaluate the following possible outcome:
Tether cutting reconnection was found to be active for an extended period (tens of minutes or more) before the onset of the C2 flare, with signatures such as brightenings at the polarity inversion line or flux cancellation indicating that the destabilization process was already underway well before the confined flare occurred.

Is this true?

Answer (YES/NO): YES